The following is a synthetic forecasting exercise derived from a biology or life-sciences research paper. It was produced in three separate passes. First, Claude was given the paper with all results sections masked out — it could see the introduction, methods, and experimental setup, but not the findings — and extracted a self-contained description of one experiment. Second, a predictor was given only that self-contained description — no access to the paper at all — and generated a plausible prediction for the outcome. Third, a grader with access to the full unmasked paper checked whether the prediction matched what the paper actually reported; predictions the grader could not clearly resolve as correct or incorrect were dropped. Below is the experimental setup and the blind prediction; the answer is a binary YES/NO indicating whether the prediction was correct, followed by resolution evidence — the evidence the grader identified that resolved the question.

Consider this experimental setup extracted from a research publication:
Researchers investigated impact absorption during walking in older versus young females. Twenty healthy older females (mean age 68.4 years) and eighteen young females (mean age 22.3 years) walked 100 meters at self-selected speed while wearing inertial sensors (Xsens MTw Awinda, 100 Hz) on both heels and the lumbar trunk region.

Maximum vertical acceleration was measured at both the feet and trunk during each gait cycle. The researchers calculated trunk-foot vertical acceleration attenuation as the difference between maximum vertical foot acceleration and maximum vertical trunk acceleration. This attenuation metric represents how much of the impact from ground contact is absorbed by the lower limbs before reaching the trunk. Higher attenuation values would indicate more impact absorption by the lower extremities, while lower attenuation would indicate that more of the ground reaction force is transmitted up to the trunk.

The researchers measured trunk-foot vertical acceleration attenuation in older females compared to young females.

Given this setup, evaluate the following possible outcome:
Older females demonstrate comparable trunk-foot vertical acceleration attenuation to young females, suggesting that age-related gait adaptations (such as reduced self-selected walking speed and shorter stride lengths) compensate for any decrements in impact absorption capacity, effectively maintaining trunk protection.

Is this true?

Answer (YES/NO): NO